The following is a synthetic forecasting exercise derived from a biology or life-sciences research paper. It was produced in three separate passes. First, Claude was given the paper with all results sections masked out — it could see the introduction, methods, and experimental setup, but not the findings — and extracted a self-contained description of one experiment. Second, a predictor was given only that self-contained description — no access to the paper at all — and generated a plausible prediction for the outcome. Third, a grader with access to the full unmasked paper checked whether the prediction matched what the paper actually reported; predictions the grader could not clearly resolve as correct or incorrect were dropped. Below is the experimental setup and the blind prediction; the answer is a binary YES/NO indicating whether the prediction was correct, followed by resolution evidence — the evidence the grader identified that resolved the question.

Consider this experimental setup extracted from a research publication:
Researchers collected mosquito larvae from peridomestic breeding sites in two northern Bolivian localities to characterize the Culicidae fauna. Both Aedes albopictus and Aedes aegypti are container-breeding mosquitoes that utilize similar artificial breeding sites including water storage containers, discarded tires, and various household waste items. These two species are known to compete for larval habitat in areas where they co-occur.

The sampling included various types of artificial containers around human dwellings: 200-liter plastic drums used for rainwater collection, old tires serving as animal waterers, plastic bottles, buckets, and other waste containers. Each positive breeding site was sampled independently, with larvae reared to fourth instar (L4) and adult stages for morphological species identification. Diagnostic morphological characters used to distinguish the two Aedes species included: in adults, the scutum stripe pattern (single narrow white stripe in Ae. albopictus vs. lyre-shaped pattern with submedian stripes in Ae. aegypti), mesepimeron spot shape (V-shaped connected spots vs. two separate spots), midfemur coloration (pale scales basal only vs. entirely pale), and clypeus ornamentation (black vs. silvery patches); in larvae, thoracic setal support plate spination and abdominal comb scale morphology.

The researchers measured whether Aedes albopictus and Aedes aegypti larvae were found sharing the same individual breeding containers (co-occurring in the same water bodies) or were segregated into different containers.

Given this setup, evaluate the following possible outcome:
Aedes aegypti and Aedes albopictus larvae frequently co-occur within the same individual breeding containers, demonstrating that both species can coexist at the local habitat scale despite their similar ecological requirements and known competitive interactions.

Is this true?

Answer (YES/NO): YES